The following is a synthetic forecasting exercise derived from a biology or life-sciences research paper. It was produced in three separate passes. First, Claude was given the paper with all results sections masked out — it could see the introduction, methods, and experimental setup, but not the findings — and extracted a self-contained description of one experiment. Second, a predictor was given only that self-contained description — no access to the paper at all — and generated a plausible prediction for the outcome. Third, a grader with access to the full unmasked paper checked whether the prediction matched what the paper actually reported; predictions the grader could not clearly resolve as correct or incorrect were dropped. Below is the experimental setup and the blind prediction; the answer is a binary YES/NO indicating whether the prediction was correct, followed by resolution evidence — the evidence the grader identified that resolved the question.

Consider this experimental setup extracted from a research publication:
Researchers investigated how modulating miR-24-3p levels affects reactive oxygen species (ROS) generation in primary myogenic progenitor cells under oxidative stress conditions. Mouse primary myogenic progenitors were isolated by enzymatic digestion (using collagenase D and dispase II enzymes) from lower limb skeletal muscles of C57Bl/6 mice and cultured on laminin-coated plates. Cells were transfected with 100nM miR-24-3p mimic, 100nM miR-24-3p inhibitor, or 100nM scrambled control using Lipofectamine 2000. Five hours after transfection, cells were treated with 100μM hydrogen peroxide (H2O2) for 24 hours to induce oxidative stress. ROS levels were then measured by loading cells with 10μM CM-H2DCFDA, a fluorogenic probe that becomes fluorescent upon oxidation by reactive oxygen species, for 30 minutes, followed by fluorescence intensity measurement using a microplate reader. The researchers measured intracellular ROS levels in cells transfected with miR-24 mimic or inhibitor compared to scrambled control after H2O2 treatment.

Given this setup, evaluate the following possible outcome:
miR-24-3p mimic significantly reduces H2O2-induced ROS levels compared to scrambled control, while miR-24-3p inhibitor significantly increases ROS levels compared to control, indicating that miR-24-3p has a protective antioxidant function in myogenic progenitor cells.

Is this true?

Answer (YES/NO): NO